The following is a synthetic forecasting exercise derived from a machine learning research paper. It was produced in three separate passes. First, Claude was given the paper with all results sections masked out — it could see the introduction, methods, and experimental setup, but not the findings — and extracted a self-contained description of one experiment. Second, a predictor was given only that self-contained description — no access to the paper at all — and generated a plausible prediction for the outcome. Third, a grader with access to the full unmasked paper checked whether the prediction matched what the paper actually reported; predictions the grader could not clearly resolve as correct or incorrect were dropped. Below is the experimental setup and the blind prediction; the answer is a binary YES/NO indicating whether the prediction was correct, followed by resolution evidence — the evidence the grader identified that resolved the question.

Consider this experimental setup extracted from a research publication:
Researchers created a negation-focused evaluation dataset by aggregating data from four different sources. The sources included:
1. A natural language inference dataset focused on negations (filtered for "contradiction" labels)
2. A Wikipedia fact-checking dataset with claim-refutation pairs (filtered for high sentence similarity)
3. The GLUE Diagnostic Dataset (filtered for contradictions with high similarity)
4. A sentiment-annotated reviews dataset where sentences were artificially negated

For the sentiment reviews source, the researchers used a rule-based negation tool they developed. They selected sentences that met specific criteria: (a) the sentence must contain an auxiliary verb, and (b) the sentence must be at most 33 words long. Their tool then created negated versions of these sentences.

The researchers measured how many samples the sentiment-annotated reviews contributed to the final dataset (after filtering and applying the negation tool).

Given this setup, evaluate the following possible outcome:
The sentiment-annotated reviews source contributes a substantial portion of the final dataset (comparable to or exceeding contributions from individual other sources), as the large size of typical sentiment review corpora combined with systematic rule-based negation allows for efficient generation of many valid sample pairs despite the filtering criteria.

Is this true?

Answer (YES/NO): NO